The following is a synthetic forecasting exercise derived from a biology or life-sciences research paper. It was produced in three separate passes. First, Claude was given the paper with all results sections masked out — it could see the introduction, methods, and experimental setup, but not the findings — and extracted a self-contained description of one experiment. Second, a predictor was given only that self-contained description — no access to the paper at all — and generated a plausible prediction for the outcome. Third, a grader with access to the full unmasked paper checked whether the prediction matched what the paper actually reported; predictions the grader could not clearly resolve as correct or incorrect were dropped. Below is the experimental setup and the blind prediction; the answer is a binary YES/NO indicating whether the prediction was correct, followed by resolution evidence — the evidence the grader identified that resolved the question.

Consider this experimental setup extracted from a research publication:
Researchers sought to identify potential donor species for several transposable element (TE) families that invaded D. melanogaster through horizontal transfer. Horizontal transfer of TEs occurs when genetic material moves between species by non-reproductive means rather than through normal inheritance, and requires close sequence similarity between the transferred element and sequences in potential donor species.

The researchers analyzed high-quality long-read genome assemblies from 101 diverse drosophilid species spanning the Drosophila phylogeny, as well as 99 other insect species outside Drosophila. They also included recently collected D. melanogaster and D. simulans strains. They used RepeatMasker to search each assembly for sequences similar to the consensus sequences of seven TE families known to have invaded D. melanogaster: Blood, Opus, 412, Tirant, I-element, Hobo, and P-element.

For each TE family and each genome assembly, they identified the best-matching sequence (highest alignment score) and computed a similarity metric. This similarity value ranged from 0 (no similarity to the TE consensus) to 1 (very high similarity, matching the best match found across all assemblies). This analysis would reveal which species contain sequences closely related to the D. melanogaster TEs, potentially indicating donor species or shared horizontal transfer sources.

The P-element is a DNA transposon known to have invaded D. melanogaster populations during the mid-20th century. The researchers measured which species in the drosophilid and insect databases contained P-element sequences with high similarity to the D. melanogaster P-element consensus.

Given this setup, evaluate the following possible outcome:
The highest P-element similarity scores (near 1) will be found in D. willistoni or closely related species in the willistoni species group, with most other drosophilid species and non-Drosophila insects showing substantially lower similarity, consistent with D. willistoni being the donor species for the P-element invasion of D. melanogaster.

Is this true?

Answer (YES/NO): YES